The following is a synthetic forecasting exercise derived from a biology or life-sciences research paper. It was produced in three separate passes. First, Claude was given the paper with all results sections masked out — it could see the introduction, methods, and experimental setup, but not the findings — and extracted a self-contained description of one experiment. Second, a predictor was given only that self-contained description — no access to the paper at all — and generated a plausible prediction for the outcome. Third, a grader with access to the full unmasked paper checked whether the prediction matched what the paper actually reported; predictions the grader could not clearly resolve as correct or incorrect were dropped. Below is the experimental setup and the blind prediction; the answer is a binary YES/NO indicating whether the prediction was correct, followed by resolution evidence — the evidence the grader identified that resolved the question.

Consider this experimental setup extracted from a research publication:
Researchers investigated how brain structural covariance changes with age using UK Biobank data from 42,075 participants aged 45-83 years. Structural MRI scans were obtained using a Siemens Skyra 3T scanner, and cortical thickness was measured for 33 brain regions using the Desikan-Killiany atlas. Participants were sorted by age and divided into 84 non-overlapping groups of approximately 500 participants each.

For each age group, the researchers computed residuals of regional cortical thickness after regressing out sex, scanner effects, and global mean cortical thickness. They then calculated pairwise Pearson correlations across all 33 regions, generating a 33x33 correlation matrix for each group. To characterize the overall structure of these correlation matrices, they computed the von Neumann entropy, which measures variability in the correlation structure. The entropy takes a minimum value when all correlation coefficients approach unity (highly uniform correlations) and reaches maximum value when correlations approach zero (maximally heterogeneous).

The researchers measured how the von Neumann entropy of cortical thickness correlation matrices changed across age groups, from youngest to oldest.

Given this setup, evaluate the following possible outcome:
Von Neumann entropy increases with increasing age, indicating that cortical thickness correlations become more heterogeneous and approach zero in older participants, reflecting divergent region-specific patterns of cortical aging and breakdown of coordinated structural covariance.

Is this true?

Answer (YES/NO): NO